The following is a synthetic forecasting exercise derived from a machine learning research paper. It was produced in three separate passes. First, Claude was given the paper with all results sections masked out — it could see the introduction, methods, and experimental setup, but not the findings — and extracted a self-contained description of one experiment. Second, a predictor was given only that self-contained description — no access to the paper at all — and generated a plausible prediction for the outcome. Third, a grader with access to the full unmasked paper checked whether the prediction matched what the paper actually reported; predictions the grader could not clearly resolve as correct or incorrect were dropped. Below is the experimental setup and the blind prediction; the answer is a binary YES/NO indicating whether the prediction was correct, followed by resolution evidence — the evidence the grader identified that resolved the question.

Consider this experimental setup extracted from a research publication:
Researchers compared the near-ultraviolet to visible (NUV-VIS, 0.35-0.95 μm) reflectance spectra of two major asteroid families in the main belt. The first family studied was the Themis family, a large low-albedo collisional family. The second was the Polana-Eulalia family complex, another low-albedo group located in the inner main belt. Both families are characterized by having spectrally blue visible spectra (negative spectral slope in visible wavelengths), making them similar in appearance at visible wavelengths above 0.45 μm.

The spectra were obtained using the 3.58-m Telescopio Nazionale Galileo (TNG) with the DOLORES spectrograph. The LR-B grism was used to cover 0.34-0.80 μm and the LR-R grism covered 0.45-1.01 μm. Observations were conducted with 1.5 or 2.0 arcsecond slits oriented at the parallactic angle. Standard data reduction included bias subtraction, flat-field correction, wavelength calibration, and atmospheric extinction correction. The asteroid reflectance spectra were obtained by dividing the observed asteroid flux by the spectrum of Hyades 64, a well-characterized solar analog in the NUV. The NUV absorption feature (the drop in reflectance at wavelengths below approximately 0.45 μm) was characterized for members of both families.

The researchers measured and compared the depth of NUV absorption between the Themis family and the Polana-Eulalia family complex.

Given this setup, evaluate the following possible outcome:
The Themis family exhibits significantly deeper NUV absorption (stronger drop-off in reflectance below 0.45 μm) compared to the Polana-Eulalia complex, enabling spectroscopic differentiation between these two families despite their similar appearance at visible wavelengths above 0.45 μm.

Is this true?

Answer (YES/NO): YES